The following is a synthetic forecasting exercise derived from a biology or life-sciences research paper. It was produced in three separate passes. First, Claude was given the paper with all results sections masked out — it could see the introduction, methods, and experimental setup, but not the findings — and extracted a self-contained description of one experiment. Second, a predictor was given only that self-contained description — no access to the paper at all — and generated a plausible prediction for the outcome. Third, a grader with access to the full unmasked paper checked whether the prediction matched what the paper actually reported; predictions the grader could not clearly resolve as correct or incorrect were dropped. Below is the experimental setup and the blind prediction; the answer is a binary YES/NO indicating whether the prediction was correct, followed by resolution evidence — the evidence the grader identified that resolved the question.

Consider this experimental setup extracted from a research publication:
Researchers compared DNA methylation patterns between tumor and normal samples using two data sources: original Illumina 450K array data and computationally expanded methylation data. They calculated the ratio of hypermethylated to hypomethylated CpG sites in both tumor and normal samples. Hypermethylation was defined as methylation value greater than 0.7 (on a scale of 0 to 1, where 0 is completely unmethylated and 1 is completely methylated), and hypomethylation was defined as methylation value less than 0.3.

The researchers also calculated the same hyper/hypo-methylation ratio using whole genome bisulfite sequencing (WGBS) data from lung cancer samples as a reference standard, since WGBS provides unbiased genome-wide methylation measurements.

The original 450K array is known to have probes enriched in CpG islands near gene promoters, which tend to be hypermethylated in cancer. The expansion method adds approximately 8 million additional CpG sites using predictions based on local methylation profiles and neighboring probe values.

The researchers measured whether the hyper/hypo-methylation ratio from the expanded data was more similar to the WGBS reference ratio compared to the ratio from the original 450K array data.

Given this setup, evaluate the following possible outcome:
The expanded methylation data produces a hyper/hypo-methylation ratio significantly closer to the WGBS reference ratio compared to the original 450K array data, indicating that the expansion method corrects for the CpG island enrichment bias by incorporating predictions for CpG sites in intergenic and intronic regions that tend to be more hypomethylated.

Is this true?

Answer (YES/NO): YES